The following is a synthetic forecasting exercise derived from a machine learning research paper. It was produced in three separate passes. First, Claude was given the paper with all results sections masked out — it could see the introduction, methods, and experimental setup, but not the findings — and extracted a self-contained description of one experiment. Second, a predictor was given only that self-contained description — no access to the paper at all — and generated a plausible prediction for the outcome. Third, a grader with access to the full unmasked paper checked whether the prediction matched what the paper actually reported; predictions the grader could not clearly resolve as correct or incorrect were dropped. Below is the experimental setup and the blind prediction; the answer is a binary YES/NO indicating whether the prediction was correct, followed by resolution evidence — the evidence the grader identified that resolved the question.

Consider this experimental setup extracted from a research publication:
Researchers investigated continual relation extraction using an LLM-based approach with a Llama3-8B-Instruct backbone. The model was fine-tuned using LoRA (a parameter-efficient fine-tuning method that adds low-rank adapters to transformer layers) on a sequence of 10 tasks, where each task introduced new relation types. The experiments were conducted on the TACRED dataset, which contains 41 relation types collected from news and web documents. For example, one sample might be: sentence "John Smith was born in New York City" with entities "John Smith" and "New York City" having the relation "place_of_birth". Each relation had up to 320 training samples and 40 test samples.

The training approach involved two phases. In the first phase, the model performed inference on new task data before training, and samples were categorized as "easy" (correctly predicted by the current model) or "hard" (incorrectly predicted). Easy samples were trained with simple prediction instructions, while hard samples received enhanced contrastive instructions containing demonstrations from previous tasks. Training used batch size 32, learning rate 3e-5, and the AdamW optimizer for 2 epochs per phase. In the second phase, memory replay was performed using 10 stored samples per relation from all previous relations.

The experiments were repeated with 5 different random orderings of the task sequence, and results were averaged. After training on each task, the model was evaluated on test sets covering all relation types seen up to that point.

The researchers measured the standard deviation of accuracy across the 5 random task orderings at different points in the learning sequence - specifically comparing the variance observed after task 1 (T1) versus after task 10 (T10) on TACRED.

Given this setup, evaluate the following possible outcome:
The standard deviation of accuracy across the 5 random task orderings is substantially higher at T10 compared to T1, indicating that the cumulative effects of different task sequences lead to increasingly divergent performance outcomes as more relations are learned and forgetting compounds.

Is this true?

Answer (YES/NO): NO